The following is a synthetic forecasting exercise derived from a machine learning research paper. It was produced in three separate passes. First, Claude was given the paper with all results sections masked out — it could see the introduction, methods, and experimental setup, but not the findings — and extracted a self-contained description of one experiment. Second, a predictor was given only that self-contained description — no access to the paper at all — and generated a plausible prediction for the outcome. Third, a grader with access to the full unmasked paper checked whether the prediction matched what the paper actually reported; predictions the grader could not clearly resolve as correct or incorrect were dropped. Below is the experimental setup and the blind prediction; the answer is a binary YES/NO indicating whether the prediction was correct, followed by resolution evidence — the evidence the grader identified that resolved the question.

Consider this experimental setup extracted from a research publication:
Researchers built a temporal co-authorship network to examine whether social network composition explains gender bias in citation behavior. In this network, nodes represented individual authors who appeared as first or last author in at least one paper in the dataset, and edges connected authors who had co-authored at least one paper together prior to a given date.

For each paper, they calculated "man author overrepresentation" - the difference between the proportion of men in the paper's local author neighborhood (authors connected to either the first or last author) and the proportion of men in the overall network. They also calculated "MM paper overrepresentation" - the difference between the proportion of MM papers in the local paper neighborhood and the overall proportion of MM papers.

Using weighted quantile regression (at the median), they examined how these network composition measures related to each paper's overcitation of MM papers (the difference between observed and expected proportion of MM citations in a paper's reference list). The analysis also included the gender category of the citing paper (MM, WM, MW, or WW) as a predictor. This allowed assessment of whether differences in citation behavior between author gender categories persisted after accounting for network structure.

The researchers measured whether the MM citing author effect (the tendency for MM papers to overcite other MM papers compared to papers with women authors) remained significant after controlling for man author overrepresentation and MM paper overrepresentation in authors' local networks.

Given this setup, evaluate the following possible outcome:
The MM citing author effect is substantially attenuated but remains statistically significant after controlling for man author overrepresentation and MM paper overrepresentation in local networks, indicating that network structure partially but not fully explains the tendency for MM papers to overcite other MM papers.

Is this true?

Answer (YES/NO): YES